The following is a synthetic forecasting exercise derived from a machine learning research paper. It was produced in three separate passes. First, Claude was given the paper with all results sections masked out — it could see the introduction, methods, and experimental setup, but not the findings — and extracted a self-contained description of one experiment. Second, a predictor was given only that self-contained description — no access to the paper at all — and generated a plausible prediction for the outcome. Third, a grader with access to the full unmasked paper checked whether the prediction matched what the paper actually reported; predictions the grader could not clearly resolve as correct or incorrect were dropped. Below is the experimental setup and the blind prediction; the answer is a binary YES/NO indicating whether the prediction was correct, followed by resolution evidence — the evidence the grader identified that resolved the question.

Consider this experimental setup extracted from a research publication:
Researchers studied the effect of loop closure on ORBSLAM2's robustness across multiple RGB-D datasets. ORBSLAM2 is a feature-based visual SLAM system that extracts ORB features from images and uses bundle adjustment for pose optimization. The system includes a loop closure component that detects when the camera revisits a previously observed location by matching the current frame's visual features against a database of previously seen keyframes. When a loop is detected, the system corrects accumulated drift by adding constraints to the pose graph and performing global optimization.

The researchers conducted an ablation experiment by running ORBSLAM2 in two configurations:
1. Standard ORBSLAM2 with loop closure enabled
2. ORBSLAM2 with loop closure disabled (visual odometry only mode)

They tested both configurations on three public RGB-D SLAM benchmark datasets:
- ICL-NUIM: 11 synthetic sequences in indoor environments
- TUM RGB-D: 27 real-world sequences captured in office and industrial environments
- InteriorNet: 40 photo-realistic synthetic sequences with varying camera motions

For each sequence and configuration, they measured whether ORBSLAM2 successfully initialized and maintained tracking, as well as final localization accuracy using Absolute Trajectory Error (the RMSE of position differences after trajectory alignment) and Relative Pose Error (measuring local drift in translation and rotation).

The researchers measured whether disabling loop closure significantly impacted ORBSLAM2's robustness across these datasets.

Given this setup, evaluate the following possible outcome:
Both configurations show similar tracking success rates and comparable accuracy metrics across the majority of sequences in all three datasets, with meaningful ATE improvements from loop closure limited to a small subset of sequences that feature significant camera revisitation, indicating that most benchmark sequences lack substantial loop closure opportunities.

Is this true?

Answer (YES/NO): NO